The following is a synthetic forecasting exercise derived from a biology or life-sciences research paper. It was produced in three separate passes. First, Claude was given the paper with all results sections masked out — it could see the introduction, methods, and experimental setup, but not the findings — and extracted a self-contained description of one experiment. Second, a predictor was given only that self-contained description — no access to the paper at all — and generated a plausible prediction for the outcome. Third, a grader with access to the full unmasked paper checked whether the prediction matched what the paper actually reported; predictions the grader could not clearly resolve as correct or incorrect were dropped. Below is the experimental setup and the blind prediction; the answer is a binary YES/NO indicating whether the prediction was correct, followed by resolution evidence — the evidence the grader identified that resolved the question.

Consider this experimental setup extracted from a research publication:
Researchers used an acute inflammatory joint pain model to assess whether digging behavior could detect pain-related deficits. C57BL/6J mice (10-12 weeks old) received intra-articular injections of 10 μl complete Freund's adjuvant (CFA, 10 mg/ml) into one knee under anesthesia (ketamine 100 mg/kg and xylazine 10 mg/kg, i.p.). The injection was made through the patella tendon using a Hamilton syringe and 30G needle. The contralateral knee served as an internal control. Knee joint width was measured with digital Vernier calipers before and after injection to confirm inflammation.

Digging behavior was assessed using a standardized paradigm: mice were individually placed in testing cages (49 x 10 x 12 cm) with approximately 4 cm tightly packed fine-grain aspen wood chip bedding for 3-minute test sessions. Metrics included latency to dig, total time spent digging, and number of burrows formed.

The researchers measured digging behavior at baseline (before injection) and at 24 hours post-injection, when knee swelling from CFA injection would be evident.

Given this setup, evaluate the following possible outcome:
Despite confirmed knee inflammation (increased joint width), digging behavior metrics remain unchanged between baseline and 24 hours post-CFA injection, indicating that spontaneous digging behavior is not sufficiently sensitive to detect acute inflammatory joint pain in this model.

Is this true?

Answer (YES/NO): NO